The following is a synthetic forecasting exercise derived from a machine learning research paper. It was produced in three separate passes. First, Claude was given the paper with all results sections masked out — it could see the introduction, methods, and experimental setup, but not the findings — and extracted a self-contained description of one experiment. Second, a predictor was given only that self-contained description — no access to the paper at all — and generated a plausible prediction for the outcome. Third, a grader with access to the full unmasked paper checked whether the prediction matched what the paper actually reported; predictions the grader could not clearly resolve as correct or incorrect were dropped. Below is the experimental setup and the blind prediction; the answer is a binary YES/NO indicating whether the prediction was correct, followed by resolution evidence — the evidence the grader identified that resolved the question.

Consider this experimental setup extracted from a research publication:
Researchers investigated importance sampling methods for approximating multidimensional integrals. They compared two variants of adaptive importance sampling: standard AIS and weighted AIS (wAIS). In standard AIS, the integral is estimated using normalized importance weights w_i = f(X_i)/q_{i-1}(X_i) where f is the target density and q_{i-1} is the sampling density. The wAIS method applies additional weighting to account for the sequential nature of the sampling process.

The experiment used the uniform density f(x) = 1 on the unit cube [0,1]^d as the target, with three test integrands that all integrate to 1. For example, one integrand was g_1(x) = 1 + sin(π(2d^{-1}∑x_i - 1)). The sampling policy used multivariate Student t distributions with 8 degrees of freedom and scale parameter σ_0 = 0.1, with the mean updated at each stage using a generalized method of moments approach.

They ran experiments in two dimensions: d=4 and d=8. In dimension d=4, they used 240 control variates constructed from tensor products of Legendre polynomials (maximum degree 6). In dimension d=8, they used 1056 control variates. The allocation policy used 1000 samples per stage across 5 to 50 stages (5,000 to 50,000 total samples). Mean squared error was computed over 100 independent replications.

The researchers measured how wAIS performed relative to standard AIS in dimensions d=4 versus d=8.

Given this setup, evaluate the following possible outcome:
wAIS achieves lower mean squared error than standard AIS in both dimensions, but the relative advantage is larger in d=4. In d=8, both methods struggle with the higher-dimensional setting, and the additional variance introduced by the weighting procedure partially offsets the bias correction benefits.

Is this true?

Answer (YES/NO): NO